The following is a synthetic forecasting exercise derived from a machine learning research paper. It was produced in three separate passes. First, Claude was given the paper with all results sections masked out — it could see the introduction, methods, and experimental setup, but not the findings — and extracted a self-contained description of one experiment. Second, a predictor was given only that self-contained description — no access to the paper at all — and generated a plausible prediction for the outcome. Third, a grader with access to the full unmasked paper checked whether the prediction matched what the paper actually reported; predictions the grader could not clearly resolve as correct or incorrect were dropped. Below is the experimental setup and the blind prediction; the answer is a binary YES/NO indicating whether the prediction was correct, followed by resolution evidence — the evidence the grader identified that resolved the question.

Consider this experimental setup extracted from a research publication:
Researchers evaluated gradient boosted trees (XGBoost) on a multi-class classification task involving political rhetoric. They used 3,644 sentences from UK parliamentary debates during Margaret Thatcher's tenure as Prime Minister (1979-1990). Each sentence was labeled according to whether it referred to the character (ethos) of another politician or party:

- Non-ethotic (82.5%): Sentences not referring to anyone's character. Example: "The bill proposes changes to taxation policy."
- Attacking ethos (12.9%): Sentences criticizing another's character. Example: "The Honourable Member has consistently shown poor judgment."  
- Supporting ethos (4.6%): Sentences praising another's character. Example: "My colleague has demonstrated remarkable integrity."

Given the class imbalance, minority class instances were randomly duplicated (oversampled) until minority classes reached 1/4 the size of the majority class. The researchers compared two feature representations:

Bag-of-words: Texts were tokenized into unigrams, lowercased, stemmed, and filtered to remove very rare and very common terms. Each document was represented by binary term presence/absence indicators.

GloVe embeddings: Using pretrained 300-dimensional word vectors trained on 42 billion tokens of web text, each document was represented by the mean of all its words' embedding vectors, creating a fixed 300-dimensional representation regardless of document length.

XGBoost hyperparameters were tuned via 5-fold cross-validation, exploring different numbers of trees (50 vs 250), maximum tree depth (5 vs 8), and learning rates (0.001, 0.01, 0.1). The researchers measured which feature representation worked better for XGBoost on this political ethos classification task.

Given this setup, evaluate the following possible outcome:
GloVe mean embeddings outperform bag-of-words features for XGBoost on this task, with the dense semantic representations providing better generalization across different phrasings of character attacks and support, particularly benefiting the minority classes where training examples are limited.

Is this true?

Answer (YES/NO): NO